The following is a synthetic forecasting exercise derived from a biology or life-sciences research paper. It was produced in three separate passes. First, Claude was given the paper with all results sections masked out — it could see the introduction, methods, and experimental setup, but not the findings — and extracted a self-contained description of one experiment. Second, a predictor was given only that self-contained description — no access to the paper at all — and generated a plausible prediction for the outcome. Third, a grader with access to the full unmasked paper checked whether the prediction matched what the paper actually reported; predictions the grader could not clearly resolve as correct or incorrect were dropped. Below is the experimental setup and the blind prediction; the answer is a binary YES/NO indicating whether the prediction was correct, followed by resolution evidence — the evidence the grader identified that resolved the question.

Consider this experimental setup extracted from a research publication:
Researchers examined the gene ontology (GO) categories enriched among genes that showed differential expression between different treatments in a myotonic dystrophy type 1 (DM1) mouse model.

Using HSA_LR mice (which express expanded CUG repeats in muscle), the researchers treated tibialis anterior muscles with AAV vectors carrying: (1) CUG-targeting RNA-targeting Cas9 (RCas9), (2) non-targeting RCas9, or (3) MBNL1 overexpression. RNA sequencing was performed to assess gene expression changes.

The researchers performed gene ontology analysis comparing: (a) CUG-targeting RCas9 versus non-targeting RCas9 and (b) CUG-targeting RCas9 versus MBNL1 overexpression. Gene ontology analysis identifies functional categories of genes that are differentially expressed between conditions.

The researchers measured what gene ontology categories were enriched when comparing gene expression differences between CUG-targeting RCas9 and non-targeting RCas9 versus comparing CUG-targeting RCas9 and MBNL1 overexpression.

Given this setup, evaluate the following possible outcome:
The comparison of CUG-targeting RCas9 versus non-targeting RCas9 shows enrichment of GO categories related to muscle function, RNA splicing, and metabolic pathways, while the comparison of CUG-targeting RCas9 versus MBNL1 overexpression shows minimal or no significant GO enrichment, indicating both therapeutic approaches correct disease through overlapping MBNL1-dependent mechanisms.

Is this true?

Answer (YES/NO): NO